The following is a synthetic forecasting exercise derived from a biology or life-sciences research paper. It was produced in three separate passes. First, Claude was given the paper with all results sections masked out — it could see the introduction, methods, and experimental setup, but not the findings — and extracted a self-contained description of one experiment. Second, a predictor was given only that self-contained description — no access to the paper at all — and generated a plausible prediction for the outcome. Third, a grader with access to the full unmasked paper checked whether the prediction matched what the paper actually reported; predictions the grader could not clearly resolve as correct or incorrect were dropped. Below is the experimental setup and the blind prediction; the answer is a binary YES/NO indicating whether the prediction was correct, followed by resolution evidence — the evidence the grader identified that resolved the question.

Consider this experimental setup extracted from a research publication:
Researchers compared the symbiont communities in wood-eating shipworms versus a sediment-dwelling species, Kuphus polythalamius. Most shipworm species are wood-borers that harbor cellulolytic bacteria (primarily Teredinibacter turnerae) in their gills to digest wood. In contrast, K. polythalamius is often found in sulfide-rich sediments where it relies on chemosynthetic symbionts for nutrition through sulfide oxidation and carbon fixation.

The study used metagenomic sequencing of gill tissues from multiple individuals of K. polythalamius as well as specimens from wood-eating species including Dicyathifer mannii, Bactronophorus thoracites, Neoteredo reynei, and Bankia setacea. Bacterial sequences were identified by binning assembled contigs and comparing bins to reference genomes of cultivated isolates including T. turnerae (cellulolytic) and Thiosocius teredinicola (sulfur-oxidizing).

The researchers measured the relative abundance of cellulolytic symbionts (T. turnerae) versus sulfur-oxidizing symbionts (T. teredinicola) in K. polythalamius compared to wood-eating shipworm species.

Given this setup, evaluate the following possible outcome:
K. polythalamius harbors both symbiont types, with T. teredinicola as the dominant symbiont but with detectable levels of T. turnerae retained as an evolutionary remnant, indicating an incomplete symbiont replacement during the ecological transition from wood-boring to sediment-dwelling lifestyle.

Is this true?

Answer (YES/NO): NO